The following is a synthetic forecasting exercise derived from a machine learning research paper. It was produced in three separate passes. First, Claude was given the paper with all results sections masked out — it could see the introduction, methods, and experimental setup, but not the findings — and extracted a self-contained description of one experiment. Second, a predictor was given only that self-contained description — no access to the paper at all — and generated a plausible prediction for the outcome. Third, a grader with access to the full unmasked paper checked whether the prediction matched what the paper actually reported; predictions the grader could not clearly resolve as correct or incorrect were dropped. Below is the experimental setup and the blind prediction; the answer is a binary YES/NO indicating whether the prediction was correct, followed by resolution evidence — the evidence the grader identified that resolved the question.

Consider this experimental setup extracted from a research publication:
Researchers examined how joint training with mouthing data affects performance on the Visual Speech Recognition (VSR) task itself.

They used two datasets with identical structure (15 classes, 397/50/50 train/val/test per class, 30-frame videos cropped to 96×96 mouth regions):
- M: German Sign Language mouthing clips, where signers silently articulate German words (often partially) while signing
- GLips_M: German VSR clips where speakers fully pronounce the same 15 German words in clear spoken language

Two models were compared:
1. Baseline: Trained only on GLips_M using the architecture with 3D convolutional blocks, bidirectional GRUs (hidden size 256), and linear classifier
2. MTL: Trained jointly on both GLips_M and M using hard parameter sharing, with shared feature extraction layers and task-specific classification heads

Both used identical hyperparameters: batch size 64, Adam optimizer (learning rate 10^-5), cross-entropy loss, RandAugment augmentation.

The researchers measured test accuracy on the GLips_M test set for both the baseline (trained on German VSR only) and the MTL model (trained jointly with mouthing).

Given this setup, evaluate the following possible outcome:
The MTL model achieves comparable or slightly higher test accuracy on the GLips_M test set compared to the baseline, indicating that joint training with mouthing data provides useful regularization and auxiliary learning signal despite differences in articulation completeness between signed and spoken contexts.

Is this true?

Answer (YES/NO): NO